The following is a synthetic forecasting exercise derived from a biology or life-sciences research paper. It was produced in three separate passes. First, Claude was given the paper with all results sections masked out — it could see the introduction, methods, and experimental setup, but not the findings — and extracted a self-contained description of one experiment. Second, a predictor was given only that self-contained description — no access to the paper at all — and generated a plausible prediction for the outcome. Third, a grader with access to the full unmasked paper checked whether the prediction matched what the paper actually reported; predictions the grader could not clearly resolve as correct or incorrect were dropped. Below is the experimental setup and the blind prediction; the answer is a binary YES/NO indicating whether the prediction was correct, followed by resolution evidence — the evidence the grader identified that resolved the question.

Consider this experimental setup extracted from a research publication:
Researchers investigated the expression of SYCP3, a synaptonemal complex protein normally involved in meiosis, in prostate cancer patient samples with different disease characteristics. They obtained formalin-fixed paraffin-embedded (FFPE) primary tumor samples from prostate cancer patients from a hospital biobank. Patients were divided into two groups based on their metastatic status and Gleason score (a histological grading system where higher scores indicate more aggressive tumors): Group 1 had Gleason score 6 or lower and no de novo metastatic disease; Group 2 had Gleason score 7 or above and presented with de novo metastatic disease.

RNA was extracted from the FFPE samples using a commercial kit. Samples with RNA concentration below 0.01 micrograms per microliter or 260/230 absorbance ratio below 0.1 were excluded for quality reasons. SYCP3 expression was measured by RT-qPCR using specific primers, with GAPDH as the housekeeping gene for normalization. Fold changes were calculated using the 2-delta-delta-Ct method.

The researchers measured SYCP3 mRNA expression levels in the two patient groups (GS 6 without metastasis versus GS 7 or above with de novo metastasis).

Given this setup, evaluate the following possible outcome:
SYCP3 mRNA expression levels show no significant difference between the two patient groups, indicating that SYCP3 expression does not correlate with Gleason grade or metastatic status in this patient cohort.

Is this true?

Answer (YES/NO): NO